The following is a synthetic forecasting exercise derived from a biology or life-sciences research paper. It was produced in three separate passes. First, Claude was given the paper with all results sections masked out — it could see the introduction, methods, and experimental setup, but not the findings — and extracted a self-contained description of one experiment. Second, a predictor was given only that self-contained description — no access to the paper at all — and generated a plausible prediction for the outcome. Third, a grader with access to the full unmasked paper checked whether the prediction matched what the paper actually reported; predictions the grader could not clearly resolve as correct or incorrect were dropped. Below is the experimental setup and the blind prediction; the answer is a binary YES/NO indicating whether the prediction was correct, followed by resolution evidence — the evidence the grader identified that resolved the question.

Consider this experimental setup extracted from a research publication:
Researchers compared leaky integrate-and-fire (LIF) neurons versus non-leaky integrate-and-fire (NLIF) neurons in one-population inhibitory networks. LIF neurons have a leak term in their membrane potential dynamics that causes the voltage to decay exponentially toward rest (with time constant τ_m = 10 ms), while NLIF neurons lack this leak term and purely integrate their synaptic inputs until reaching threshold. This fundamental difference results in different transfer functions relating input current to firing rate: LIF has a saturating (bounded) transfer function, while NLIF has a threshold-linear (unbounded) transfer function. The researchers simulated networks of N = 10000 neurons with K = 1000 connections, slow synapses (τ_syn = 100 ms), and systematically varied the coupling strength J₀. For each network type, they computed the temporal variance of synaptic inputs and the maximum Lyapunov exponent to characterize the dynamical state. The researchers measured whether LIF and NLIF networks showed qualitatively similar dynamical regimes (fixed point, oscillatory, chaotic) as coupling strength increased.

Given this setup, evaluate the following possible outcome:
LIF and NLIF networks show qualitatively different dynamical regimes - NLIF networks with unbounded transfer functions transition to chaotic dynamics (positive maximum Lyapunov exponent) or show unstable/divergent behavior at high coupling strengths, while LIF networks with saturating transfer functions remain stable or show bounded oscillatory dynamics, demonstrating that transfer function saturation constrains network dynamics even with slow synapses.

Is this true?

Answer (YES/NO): NO